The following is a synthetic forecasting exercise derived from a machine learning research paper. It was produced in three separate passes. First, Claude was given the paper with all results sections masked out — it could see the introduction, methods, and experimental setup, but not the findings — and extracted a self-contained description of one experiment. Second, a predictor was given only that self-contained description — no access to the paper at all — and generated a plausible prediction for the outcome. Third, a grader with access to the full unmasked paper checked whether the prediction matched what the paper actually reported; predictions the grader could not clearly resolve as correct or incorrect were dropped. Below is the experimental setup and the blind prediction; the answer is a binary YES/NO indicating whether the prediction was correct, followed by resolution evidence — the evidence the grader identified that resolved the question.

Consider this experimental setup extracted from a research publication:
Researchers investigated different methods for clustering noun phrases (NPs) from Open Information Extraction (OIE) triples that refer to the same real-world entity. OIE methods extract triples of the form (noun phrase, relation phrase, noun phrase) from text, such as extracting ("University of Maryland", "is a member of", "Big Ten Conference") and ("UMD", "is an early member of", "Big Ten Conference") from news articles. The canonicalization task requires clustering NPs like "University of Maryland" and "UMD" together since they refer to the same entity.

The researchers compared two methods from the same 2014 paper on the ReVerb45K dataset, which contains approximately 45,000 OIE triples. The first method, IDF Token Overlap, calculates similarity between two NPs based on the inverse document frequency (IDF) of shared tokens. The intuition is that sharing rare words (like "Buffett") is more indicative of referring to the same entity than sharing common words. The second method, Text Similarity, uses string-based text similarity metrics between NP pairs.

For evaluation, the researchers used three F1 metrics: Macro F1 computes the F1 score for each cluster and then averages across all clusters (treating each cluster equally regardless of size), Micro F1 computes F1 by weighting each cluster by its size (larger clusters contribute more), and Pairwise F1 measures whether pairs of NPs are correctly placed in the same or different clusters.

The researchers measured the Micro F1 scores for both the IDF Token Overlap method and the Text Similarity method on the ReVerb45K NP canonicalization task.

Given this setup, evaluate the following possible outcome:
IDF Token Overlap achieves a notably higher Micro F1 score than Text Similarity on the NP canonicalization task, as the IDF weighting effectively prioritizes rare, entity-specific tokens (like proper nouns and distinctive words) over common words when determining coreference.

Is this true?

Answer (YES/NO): NO